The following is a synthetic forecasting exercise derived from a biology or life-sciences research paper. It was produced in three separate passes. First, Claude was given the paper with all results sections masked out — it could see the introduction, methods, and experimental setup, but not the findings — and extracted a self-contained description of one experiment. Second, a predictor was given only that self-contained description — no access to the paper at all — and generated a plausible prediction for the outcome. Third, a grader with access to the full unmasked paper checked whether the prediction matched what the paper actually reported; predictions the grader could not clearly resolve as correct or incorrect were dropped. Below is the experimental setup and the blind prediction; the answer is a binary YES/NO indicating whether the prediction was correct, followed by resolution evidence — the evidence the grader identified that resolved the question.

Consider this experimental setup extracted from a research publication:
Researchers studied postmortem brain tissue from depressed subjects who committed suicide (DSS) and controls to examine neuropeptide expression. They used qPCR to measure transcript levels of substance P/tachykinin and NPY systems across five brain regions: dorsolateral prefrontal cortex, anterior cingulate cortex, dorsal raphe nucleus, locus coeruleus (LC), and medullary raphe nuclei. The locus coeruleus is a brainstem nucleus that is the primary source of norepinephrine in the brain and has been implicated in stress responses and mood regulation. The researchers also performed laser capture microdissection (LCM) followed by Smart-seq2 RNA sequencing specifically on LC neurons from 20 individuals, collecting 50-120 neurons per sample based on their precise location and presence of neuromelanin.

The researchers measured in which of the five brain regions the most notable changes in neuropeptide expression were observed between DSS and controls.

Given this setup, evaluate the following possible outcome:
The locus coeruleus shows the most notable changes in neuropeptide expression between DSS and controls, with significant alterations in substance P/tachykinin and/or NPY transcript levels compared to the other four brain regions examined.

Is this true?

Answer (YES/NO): YES